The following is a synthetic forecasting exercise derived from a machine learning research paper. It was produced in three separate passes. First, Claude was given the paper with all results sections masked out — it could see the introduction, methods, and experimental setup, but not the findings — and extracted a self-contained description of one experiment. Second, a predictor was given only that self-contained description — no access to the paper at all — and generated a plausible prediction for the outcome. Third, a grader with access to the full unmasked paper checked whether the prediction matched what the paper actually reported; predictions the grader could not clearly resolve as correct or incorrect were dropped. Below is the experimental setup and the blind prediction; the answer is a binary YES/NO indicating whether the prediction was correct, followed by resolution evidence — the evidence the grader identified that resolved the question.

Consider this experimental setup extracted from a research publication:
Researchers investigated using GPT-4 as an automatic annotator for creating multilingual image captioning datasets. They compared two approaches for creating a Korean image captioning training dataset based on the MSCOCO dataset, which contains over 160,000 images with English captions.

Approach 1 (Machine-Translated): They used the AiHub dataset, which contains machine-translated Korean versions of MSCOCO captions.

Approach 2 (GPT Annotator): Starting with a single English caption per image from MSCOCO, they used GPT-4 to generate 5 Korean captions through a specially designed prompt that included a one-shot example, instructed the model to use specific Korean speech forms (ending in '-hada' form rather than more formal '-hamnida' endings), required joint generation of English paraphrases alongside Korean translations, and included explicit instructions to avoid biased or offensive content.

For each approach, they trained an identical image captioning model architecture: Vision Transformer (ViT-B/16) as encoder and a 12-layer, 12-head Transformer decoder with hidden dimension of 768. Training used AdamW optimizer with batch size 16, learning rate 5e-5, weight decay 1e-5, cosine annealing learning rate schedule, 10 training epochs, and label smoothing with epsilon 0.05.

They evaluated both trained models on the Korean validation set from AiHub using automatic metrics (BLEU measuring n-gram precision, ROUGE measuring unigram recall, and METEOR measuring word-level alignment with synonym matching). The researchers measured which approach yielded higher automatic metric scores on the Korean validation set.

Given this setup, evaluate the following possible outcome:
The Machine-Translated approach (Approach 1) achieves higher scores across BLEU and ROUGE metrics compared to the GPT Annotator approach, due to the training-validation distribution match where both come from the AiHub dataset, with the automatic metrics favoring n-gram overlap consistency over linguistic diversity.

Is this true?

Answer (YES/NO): YES